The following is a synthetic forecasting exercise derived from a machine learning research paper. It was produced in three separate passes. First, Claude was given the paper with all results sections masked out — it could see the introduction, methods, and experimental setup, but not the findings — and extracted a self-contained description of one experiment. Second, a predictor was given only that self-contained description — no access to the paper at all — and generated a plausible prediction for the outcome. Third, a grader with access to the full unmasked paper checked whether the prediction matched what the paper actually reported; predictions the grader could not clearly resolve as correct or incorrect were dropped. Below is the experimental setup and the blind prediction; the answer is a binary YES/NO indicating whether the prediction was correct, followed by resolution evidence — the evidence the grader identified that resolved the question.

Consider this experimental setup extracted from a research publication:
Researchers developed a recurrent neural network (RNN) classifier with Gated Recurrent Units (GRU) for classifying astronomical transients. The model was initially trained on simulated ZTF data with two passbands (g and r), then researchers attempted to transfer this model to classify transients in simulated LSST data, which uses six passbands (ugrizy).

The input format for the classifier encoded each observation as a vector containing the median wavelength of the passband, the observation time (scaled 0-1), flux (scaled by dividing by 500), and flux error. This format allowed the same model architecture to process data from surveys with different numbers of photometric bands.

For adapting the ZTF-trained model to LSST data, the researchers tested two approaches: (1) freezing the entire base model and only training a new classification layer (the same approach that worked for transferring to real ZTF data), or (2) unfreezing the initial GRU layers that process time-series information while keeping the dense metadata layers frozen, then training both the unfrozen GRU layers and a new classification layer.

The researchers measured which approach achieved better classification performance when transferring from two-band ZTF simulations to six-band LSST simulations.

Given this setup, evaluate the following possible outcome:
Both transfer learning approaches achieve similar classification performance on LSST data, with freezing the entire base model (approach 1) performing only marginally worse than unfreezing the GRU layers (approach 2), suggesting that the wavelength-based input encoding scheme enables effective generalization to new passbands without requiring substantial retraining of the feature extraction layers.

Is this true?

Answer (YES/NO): NO